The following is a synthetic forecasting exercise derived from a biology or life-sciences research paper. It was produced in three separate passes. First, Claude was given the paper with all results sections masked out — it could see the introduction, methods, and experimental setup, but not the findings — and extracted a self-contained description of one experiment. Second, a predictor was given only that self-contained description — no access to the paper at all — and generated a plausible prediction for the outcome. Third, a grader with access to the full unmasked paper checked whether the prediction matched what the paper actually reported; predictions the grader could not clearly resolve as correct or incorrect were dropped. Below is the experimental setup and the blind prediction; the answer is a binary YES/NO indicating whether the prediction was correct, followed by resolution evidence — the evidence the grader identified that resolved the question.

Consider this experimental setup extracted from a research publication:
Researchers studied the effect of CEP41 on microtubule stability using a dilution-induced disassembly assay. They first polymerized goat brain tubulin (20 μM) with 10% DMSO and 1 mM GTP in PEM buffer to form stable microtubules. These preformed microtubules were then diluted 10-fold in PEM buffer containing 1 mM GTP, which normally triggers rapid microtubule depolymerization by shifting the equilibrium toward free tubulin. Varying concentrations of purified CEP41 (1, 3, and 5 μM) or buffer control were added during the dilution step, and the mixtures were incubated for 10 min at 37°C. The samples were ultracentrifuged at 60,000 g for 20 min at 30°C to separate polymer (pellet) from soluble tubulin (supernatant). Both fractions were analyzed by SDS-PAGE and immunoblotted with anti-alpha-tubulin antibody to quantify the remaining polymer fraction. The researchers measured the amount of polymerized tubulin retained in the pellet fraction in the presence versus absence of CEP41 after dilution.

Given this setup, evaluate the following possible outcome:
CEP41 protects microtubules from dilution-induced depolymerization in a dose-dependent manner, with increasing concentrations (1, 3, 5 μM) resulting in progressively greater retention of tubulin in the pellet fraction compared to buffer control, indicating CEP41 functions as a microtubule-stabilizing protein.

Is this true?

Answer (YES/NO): YES